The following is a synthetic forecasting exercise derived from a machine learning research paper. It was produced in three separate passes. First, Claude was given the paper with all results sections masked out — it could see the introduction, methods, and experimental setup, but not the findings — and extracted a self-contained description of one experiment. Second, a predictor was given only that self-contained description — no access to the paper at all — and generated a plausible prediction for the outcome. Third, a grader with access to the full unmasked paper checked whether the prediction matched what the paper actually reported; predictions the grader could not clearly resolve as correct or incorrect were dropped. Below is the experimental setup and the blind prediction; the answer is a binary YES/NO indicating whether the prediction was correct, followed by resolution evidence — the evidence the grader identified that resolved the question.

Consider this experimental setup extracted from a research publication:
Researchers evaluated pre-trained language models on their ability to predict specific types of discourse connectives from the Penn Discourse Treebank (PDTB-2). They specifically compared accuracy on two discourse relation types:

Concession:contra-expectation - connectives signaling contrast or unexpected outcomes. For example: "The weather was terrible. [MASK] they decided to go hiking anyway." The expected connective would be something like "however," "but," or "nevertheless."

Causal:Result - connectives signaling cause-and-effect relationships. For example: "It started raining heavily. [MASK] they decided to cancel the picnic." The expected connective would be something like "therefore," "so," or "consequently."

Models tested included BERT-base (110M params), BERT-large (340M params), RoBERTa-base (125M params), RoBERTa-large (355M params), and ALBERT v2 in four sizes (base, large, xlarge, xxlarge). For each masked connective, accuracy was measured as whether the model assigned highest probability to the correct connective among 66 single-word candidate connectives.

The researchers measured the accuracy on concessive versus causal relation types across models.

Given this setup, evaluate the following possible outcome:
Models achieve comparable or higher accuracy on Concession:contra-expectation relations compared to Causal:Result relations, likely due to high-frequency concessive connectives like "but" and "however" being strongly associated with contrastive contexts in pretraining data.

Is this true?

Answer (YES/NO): YES